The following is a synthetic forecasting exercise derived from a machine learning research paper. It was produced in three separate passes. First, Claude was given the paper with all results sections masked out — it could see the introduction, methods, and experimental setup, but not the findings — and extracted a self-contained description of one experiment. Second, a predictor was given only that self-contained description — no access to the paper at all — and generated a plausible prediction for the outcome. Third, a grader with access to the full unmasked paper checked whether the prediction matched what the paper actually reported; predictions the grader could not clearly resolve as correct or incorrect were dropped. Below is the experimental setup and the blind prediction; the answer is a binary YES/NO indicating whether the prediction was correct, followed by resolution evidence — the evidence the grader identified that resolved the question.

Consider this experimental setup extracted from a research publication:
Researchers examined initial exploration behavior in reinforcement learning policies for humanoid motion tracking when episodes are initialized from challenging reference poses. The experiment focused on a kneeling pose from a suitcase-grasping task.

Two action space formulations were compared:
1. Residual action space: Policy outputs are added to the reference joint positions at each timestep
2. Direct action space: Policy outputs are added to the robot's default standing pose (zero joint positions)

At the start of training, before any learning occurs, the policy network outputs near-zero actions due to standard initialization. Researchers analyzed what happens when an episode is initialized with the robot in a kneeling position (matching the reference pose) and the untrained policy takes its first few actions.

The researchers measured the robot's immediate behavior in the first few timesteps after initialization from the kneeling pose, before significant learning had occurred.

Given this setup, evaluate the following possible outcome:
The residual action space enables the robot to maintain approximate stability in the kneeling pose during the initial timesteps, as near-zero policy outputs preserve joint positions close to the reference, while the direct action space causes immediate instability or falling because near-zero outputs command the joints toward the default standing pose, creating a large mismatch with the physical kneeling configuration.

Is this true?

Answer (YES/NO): YES